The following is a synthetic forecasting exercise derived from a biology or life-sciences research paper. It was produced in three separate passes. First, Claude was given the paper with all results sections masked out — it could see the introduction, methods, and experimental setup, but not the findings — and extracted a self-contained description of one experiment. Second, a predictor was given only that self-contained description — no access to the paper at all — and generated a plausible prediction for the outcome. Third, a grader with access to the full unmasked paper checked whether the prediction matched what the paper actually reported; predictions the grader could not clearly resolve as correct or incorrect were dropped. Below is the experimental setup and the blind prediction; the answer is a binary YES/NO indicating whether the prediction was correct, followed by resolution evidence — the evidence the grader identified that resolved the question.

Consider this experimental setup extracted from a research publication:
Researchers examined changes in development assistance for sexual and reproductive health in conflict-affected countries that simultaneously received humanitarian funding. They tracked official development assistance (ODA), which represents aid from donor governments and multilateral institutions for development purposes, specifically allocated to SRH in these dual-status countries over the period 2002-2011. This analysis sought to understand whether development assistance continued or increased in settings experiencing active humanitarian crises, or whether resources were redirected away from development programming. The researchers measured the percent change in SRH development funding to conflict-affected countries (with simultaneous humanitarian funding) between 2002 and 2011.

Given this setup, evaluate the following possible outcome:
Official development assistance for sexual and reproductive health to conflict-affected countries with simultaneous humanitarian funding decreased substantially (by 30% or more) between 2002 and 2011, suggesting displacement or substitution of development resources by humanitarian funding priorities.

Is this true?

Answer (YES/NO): NO